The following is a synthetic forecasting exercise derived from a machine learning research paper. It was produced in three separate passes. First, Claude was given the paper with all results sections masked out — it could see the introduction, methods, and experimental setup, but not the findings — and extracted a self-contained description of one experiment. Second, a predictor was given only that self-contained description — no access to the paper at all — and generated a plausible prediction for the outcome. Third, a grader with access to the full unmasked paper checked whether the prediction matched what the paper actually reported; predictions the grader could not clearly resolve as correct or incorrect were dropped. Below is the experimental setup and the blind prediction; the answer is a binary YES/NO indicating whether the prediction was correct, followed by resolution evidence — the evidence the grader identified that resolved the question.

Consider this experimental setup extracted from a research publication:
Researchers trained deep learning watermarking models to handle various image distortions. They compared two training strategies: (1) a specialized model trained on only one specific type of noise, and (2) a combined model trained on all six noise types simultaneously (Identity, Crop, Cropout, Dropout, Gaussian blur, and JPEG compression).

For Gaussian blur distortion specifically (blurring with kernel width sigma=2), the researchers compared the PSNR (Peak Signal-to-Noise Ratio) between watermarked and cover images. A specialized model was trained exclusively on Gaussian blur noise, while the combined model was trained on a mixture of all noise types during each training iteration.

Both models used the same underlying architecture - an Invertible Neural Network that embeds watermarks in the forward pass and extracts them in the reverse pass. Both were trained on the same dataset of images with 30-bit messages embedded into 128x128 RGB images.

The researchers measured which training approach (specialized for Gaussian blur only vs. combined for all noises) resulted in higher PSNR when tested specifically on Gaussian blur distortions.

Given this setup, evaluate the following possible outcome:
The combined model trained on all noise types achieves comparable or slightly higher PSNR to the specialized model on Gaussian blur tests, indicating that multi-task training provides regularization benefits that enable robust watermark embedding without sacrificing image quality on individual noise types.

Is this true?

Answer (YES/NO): NO